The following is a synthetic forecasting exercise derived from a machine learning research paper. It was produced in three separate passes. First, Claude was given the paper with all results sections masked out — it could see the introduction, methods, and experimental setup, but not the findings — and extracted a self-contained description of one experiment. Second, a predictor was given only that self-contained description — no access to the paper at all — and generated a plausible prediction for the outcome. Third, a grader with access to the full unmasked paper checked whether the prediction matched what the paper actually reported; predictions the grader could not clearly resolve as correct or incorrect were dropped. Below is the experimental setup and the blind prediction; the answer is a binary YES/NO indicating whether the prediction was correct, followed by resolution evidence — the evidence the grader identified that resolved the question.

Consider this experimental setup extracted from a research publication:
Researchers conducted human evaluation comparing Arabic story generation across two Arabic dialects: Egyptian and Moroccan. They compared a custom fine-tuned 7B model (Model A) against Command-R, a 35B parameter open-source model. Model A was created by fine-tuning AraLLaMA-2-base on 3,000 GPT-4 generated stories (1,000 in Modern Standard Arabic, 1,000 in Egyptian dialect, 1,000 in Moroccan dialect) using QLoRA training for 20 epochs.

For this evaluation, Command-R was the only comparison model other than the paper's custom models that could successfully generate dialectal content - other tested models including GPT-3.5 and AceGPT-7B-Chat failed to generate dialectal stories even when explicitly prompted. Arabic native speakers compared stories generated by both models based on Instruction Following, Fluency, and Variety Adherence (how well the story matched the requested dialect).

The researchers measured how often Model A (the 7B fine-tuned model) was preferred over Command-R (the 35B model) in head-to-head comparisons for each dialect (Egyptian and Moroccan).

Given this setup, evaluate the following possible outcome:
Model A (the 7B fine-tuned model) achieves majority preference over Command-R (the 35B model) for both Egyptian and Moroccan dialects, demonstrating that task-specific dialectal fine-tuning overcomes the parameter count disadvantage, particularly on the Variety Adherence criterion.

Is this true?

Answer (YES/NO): NO